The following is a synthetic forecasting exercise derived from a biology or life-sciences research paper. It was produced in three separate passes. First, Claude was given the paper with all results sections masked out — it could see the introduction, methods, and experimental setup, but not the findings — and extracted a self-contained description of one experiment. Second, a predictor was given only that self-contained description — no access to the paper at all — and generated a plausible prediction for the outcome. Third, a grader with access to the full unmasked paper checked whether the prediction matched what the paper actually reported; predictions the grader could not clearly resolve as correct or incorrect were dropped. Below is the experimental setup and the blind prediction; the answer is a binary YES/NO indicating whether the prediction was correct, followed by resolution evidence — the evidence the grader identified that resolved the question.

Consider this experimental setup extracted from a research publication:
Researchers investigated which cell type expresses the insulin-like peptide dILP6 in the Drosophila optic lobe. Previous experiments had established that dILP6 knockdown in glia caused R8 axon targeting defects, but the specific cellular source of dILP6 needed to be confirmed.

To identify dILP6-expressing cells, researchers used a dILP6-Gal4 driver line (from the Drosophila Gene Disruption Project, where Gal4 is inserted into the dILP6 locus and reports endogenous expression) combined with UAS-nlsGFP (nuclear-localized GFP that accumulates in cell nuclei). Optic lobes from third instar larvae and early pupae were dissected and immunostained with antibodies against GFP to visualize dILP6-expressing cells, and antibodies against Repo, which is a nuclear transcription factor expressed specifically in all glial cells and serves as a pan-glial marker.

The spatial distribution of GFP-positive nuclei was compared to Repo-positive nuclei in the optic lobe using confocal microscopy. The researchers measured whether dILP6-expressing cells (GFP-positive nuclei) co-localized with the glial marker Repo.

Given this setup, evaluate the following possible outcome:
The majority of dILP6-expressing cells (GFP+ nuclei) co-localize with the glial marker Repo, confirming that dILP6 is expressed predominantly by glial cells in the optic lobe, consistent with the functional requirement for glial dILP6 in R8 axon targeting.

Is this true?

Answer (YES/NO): YES